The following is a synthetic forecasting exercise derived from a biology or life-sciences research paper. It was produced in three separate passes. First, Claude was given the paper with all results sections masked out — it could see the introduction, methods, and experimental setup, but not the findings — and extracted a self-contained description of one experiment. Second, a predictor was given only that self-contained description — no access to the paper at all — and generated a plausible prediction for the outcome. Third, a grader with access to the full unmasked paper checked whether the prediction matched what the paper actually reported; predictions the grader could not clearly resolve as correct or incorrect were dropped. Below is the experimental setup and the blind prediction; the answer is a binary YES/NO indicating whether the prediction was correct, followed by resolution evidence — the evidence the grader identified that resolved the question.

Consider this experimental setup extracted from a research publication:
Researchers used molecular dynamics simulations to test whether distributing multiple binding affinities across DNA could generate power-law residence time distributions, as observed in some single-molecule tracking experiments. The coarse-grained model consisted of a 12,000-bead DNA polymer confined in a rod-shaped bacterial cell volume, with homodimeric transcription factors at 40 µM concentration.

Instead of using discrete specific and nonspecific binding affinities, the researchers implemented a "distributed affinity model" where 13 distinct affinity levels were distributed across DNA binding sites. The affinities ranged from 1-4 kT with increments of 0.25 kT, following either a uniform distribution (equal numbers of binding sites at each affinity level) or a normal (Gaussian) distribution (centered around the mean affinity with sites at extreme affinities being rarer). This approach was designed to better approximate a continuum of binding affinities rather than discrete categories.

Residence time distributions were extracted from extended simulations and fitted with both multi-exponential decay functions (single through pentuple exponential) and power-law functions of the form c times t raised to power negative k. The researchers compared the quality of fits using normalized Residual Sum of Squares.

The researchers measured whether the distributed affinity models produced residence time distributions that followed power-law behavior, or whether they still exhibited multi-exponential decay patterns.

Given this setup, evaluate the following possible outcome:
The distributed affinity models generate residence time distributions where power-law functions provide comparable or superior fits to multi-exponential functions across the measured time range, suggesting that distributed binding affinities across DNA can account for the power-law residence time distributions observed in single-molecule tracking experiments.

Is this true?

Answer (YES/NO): NO